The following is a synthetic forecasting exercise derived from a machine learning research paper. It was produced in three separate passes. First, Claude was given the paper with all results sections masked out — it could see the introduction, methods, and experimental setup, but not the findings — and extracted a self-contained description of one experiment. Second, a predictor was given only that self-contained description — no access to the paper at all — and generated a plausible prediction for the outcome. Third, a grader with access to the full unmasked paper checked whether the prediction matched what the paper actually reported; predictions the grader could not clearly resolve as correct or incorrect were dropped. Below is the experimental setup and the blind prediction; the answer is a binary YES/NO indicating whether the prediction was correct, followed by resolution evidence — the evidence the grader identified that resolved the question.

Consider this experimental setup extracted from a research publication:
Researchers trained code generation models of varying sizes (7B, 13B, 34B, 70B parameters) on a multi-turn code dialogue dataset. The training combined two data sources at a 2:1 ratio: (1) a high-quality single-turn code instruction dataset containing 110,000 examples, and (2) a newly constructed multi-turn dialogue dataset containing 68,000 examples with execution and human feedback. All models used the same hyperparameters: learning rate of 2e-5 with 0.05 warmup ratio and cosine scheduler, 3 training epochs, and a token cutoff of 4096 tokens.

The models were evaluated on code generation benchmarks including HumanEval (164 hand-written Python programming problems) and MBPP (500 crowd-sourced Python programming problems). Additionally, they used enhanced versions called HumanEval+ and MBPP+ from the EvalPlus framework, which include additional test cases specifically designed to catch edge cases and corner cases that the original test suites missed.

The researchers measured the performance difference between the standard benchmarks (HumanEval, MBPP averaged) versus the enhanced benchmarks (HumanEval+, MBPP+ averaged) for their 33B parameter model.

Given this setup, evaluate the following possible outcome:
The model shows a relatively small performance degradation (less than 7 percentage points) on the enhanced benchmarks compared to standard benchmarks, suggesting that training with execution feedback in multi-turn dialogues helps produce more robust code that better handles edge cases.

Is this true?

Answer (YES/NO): YES